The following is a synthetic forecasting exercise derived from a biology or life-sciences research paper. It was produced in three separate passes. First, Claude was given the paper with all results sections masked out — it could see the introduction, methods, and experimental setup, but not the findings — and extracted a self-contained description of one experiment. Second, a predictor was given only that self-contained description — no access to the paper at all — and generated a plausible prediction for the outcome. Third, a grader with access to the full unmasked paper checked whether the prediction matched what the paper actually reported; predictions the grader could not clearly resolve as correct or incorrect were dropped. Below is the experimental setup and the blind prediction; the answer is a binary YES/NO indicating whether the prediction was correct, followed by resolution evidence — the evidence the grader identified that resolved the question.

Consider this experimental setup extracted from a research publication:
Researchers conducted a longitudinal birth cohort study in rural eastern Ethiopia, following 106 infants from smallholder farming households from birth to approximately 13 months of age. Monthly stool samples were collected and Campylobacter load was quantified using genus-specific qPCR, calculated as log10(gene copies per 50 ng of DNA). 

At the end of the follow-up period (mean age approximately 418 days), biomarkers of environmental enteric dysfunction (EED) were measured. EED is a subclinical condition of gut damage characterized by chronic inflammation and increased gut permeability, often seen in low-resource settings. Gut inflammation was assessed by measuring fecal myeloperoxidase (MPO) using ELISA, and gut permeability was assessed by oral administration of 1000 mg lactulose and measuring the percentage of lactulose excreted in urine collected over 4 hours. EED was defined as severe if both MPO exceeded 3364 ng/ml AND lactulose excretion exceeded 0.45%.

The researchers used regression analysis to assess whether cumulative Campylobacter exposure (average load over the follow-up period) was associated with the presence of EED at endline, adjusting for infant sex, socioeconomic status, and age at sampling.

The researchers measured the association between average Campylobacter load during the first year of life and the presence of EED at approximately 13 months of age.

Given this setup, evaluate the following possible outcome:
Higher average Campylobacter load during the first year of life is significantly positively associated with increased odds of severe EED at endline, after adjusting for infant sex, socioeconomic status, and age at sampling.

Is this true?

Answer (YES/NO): NO